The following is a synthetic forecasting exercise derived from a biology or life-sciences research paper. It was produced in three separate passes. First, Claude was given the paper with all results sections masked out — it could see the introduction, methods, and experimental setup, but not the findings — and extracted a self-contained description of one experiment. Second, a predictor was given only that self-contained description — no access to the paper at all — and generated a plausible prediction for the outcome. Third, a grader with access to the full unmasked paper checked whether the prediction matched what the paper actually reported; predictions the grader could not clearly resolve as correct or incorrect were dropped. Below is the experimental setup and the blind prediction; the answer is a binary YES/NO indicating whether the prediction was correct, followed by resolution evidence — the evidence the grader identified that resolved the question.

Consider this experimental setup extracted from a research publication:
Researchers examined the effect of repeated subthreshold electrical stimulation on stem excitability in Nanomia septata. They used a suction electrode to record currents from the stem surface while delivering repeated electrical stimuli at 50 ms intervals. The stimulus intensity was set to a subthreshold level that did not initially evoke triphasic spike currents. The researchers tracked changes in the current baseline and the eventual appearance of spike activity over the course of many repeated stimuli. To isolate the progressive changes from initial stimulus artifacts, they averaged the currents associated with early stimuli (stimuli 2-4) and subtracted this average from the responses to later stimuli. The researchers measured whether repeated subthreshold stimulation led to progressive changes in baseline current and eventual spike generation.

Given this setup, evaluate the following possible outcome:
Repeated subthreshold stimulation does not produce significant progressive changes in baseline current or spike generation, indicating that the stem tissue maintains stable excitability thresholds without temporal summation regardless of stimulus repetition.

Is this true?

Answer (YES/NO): NO